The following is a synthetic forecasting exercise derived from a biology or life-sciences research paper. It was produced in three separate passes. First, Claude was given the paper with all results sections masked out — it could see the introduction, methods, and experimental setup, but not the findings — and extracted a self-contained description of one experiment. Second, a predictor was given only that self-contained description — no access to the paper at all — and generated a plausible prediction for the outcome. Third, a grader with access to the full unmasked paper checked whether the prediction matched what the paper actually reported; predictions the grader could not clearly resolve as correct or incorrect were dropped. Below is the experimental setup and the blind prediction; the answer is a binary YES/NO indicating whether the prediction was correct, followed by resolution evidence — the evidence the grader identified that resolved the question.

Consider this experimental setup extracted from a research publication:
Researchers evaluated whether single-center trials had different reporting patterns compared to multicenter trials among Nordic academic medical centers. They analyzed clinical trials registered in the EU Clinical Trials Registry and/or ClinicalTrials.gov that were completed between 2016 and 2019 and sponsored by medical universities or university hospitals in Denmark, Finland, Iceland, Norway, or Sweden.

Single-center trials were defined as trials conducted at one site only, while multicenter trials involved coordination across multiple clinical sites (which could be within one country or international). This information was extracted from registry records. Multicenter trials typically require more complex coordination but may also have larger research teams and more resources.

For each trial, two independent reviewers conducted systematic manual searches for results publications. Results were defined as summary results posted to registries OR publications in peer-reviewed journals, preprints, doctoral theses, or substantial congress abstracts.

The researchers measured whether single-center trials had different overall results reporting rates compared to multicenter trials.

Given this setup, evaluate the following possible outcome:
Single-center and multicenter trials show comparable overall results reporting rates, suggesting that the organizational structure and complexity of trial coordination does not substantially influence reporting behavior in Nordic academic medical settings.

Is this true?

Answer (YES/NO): YES